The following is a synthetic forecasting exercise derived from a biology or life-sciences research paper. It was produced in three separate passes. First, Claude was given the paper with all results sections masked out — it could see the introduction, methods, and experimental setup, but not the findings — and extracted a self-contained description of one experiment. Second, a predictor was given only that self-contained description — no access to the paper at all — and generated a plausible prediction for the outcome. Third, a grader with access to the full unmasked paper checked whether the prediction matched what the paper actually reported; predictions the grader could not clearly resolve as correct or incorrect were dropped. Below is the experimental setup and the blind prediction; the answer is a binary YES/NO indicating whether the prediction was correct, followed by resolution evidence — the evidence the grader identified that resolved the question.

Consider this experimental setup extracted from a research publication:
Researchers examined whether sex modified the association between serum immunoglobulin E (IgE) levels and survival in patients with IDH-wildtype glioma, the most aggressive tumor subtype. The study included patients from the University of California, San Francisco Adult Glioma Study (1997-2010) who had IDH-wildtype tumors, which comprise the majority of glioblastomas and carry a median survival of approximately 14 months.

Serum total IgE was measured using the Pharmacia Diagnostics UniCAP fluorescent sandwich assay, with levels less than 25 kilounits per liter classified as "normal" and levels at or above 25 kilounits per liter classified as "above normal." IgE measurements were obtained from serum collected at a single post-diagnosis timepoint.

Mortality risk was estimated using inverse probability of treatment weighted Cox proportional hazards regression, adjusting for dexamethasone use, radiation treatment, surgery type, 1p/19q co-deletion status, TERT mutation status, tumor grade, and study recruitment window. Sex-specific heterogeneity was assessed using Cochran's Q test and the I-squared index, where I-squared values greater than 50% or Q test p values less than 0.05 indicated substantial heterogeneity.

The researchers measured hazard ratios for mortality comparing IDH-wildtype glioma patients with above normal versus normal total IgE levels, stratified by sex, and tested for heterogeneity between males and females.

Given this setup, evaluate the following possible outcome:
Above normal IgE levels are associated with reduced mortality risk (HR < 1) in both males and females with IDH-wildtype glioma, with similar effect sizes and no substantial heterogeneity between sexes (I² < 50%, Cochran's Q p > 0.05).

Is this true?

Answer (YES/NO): NO